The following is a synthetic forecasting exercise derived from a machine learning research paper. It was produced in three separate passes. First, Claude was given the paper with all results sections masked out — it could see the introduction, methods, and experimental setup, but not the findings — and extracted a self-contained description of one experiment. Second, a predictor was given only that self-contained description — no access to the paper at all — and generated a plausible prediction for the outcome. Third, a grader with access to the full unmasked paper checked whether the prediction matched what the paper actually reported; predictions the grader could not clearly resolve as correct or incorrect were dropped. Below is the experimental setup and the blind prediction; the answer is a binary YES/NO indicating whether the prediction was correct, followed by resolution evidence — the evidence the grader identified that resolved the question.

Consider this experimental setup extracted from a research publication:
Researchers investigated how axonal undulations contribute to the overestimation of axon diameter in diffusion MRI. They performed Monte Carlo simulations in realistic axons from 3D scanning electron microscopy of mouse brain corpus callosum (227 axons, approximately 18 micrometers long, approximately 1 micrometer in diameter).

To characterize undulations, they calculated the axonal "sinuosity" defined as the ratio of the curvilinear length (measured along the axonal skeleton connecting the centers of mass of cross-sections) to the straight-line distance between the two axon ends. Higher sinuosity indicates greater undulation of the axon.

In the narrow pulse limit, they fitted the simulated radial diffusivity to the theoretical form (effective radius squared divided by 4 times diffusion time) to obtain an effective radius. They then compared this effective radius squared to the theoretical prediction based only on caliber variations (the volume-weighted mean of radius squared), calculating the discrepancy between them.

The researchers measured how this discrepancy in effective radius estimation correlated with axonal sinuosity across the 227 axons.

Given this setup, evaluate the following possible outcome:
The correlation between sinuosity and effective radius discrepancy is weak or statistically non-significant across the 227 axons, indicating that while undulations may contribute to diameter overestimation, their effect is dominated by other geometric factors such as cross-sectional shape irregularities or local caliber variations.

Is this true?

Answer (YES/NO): NO